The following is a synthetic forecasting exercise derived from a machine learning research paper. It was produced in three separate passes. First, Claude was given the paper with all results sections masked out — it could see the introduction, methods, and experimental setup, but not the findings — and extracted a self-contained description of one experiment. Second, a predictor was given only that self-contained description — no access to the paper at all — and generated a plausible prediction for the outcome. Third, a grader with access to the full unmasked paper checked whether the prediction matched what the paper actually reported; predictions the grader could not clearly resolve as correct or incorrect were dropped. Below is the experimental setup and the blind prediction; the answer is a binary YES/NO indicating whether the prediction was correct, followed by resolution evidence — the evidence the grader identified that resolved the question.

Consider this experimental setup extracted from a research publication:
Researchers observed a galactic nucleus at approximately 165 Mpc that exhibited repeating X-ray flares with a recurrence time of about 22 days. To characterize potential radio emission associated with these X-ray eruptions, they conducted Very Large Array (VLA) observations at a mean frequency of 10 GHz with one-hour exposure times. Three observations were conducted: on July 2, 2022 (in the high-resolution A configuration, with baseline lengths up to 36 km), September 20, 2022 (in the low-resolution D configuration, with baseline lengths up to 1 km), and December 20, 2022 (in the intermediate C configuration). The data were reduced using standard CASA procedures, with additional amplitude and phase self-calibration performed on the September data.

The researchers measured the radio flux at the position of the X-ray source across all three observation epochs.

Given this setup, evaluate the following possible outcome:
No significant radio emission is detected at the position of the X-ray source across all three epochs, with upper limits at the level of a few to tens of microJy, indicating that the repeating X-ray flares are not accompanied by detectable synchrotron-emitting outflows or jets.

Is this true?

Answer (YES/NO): NO